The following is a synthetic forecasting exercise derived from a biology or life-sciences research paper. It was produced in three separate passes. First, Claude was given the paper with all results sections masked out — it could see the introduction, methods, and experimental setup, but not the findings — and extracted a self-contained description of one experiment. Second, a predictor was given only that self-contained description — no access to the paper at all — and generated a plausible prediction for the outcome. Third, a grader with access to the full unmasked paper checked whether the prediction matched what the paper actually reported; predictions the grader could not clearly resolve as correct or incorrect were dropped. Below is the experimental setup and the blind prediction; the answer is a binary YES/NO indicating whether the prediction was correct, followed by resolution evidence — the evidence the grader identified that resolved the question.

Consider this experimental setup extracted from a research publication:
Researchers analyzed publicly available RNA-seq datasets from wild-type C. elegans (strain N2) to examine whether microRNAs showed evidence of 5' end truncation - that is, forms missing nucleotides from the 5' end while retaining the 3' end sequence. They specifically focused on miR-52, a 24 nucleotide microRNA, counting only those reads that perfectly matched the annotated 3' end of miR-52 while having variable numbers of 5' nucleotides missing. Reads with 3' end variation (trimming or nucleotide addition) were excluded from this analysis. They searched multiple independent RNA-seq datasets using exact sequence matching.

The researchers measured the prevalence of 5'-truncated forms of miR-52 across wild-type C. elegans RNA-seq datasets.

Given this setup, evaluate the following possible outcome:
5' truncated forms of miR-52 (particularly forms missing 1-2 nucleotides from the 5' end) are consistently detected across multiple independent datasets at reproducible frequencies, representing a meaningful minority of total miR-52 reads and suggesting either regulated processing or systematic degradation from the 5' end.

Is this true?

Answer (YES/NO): NO